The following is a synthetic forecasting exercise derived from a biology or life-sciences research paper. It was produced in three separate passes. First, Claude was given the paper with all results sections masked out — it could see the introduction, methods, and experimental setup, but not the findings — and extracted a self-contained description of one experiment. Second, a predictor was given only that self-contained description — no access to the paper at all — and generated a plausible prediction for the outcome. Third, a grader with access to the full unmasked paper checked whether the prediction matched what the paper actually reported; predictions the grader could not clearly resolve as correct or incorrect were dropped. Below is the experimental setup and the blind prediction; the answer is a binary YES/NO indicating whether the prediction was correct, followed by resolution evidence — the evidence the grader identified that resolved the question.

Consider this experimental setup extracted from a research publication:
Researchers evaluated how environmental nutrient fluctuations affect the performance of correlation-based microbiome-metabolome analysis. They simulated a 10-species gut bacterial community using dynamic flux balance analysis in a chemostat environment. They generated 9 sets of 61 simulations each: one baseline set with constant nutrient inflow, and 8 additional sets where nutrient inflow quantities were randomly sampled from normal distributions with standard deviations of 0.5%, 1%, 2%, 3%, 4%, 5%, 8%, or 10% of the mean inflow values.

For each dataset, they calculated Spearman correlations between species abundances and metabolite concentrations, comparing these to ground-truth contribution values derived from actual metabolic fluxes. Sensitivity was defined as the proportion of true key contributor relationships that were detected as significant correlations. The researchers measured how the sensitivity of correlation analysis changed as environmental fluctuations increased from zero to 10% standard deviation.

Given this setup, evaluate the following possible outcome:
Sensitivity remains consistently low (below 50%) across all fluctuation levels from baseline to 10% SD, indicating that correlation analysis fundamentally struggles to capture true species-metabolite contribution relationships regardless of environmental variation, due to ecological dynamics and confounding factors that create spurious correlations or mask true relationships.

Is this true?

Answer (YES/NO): NO